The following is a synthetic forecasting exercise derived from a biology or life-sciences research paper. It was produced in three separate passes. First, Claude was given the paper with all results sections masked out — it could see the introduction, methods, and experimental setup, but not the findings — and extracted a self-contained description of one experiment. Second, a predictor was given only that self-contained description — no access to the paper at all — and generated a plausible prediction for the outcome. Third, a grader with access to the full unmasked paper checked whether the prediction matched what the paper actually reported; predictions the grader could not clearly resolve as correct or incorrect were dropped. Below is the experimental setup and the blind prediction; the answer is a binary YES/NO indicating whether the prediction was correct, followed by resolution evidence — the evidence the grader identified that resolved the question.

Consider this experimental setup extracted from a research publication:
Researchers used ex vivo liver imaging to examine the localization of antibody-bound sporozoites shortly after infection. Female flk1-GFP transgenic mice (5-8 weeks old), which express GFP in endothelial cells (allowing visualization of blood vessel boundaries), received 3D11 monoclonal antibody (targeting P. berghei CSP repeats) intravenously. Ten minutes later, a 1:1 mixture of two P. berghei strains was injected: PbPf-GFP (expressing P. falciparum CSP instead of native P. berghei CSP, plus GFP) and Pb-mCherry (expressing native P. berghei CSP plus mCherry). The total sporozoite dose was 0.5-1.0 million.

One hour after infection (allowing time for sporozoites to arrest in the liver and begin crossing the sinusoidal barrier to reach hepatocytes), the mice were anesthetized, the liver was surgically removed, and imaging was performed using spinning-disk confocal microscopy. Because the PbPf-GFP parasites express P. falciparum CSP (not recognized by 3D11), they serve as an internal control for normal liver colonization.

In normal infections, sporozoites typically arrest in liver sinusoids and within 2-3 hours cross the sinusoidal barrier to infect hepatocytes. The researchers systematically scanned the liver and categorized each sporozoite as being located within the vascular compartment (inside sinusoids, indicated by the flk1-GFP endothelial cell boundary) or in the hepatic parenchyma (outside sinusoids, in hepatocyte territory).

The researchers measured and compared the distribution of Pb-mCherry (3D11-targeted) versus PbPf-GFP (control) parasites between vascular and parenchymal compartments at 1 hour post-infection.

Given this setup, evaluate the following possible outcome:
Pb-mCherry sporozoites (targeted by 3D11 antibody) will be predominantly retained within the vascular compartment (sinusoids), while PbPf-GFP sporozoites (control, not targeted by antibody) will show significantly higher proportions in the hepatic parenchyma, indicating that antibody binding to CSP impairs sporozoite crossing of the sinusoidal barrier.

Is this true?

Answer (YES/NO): NO